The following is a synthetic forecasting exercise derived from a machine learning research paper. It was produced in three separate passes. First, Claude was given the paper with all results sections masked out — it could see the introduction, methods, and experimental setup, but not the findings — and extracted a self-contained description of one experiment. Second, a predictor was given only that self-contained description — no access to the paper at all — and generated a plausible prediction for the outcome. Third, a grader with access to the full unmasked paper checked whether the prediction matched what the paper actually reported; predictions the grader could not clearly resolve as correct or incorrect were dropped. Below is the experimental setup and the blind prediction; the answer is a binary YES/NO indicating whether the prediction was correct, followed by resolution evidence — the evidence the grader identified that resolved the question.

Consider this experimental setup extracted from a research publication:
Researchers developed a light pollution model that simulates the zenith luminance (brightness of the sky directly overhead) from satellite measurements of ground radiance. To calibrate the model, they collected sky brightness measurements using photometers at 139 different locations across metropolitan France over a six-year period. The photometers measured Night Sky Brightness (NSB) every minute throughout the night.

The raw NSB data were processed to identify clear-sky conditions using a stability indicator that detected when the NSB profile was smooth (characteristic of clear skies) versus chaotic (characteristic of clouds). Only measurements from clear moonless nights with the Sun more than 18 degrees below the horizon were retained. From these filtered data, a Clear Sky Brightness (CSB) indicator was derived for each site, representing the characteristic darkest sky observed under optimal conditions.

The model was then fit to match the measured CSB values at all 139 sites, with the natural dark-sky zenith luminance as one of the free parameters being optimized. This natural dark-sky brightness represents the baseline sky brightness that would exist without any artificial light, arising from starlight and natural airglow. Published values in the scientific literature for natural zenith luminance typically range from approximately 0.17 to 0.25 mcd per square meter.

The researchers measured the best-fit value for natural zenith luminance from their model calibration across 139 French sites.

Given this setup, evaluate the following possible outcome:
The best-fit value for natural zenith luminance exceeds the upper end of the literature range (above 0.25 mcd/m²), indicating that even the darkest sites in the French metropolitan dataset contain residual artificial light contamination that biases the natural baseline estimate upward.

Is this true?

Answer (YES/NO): NO